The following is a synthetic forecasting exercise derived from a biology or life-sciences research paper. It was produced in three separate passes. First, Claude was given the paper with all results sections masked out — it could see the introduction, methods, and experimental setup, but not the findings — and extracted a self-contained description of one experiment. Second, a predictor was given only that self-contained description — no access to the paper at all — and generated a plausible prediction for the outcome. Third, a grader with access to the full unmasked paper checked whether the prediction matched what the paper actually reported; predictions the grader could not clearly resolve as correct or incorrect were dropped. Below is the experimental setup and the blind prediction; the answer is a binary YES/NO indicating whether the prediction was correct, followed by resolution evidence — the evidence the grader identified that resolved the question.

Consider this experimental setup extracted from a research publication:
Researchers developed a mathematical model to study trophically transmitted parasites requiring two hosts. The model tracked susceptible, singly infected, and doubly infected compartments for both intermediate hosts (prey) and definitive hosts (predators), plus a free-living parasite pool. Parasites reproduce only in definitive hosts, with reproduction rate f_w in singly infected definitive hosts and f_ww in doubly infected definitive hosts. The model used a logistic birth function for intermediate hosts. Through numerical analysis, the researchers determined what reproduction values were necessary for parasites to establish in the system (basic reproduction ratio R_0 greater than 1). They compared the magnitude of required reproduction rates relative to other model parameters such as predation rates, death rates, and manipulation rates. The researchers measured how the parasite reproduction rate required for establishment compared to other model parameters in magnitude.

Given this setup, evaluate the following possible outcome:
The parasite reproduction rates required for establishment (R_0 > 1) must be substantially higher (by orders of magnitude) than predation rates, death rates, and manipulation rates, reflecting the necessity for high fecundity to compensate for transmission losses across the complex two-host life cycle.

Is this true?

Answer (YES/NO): NO